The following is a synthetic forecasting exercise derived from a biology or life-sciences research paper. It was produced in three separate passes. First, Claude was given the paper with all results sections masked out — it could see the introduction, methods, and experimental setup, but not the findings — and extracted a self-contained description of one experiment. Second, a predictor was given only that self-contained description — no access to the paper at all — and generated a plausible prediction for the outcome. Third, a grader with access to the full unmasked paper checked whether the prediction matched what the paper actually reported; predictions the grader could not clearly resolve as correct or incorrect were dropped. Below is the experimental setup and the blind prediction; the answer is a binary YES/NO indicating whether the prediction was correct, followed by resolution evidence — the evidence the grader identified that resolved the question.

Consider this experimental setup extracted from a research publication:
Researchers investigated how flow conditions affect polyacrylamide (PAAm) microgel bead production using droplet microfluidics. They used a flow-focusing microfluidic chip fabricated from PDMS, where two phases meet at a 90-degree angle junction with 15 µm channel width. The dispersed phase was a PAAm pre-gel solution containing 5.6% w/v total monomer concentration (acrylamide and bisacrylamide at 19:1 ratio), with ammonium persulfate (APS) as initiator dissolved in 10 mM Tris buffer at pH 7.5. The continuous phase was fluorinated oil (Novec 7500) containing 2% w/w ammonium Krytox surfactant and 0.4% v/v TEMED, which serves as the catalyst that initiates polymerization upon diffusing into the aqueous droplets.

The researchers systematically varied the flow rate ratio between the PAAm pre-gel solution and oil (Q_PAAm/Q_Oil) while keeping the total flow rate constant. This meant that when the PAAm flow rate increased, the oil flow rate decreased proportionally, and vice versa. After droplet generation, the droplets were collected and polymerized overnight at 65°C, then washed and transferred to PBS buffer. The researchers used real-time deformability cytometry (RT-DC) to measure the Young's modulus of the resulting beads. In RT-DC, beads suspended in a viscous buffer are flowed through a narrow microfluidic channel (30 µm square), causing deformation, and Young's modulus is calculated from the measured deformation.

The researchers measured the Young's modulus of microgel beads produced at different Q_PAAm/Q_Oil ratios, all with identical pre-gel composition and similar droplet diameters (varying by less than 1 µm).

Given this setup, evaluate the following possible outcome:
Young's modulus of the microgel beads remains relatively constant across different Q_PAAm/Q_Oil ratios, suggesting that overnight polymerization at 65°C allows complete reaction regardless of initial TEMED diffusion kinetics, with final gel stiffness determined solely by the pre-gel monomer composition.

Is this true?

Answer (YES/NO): NO